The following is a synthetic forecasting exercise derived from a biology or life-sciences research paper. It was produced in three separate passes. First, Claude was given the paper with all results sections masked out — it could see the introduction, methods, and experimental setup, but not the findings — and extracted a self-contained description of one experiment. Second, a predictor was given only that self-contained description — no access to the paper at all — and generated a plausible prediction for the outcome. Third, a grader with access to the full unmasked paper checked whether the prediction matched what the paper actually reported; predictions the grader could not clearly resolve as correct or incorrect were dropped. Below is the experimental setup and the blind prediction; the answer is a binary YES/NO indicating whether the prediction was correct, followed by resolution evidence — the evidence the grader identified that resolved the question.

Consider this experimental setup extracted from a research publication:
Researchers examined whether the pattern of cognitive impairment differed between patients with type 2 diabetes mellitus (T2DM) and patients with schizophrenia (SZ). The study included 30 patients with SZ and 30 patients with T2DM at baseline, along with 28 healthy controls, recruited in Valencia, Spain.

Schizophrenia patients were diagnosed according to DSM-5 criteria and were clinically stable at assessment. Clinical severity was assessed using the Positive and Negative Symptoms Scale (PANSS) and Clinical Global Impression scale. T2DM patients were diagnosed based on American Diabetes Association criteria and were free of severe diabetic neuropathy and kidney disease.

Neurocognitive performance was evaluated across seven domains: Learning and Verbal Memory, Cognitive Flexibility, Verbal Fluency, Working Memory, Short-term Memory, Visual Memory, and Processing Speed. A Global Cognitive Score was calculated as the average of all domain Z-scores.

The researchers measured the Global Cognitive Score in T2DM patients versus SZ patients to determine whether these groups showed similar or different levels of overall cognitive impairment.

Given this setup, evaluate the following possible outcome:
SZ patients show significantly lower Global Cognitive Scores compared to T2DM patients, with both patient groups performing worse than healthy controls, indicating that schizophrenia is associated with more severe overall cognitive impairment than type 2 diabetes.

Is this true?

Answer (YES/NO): NO